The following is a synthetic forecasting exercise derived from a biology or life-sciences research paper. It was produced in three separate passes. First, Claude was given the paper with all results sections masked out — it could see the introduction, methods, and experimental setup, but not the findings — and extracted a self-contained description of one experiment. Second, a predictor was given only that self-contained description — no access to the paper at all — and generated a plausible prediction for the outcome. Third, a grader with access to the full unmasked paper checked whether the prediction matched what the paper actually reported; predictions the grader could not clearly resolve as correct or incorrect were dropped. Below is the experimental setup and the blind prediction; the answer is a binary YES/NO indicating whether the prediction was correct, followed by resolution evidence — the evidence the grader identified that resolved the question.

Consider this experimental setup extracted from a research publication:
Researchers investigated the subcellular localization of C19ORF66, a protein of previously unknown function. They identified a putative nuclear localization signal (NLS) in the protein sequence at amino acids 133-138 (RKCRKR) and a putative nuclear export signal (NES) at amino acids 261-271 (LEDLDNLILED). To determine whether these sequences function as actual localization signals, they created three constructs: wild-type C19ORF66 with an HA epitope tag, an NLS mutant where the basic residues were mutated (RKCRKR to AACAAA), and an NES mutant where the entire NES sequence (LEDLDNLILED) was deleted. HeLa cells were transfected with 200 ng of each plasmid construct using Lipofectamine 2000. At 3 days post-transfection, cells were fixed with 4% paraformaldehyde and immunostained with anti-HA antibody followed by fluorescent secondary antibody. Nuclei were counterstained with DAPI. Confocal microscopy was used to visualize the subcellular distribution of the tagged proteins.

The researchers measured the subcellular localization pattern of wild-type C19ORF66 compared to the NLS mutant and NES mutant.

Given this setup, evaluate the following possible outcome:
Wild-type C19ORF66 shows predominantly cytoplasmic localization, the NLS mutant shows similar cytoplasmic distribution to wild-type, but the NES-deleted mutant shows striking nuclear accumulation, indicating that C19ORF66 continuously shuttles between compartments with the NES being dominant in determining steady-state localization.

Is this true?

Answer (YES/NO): YES